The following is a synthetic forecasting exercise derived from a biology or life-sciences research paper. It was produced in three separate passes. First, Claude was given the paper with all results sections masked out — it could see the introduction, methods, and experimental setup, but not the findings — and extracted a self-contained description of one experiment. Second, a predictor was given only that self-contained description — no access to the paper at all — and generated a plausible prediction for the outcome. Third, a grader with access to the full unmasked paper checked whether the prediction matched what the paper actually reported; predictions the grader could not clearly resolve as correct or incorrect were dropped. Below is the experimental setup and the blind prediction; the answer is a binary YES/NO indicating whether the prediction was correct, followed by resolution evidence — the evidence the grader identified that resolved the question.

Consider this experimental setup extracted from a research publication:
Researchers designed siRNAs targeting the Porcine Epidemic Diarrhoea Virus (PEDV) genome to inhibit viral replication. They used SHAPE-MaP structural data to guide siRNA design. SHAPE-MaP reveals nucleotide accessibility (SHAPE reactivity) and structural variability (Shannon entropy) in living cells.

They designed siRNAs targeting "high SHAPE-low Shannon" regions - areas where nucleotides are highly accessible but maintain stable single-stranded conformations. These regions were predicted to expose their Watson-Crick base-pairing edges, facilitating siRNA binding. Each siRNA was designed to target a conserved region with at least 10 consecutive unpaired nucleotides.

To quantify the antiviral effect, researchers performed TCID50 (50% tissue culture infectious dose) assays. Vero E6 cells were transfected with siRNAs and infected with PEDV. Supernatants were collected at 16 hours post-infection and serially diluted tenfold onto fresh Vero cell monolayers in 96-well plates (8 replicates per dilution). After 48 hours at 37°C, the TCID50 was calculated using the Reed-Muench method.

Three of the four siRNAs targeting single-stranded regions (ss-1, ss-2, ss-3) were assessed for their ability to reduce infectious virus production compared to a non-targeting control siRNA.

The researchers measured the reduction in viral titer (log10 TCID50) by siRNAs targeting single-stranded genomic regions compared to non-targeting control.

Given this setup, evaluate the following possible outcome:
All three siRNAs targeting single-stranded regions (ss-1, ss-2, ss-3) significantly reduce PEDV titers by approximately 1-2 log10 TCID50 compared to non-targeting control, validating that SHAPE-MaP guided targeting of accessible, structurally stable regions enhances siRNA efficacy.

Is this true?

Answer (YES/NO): YES